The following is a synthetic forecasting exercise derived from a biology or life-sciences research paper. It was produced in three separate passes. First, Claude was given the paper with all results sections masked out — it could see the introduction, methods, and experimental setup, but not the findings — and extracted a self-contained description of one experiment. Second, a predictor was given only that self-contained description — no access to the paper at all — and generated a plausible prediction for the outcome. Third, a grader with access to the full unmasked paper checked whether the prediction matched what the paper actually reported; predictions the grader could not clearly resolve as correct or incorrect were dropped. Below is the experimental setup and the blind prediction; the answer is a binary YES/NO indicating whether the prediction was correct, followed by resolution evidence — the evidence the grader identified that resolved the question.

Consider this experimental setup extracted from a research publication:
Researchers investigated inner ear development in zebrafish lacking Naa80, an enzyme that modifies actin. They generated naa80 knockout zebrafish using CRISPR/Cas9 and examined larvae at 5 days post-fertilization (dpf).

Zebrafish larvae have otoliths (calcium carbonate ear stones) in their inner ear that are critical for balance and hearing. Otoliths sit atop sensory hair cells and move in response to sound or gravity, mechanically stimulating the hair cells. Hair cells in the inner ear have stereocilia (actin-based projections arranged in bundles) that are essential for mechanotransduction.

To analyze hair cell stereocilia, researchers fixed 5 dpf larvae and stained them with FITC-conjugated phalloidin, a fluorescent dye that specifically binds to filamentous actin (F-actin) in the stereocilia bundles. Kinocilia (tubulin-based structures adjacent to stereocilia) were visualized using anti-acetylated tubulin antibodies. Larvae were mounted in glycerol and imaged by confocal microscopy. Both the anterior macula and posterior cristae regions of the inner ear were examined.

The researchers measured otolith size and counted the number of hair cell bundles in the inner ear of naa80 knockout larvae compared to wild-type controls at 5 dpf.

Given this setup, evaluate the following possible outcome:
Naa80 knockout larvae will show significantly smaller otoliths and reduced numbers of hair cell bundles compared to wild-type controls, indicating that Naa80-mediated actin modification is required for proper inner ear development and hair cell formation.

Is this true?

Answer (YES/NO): YES